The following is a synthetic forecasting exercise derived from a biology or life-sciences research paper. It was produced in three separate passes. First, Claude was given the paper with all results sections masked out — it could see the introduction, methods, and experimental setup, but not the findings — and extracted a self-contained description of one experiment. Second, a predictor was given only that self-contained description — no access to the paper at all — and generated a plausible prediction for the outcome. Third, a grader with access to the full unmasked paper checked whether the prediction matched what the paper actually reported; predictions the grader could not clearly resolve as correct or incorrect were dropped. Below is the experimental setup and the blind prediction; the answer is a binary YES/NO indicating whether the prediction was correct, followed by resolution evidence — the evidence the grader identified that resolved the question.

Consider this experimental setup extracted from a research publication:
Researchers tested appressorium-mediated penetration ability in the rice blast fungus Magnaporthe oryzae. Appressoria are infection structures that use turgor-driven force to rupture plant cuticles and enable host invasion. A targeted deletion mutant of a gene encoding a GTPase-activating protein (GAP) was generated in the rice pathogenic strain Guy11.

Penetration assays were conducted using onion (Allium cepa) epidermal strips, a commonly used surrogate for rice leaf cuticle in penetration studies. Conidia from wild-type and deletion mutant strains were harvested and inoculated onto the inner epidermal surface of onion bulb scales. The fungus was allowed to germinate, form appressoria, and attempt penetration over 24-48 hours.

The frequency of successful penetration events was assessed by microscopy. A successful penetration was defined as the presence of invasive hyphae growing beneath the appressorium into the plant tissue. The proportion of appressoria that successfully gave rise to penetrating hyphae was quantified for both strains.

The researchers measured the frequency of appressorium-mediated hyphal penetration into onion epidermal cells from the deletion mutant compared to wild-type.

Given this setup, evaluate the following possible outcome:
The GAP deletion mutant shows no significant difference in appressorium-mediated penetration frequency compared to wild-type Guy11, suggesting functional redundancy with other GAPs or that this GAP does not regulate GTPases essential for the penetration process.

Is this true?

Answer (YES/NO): NO